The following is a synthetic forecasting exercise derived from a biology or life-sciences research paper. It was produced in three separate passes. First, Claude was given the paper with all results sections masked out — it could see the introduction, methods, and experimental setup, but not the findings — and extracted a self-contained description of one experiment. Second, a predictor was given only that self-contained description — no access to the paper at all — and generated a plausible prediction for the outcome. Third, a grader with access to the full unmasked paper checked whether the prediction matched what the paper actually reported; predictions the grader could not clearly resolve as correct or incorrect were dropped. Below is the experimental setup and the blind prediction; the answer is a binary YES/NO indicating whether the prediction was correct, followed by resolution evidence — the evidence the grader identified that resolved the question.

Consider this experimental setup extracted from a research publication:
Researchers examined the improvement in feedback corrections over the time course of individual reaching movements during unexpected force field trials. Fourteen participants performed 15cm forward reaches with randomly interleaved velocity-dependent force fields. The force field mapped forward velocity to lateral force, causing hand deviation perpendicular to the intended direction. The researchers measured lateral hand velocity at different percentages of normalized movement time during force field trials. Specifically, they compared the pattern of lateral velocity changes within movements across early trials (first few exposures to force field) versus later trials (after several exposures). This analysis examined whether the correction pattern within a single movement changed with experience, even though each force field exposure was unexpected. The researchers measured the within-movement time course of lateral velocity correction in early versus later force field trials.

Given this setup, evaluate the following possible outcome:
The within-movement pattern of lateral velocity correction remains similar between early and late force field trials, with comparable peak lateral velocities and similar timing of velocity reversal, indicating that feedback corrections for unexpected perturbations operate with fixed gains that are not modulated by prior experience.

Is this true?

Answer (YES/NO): NO